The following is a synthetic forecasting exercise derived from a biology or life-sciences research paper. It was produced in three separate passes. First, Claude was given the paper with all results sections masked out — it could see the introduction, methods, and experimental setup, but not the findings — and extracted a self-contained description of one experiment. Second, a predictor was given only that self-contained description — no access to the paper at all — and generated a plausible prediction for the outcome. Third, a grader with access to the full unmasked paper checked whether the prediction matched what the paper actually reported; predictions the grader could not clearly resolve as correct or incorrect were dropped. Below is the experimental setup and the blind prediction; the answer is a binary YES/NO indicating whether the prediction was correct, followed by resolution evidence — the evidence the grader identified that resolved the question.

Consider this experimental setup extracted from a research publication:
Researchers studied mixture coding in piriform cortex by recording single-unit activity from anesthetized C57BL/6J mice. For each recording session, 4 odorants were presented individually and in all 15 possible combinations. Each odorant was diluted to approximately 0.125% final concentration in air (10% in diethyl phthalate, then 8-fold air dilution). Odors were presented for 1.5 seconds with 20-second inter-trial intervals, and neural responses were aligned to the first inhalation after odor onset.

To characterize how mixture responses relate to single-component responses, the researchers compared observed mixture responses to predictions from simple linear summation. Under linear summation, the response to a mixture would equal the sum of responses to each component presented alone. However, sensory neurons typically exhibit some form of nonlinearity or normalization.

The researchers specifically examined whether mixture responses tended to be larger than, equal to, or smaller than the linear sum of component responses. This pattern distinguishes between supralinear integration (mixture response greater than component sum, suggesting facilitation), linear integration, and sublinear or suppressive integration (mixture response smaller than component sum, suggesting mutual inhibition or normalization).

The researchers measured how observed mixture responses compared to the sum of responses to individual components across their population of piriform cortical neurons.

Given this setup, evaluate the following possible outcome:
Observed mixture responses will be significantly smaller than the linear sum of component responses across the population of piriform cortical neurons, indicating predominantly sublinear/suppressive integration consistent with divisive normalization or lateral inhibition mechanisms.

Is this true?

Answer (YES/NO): YES